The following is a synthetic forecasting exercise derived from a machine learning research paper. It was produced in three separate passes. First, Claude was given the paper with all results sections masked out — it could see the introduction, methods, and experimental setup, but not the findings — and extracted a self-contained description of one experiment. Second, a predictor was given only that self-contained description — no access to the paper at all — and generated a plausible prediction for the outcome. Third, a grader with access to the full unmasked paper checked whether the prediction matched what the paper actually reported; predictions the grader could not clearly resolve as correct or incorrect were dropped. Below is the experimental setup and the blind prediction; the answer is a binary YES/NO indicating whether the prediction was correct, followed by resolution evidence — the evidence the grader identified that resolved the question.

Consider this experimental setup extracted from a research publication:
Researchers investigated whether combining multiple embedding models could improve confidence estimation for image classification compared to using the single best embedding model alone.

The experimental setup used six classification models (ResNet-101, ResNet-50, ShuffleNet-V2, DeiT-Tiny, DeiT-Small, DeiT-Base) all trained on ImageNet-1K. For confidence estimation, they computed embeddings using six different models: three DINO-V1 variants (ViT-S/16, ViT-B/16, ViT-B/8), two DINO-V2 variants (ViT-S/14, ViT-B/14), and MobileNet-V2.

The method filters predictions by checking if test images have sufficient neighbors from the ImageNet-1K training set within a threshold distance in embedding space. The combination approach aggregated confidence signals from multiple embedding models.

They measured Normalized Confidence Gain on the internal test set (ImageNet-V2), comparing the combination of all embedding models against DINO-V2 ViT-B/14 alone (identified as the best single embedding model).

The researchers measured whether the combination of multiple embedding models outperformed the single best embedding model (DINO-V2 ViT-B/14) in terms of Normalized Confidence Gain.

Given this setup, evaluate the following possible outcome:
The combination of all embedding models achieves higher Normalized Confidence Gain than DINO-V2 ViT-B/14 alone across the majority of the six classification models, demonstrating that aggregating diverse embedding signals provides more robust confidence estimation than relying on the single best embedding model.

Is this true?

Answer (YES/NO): NO